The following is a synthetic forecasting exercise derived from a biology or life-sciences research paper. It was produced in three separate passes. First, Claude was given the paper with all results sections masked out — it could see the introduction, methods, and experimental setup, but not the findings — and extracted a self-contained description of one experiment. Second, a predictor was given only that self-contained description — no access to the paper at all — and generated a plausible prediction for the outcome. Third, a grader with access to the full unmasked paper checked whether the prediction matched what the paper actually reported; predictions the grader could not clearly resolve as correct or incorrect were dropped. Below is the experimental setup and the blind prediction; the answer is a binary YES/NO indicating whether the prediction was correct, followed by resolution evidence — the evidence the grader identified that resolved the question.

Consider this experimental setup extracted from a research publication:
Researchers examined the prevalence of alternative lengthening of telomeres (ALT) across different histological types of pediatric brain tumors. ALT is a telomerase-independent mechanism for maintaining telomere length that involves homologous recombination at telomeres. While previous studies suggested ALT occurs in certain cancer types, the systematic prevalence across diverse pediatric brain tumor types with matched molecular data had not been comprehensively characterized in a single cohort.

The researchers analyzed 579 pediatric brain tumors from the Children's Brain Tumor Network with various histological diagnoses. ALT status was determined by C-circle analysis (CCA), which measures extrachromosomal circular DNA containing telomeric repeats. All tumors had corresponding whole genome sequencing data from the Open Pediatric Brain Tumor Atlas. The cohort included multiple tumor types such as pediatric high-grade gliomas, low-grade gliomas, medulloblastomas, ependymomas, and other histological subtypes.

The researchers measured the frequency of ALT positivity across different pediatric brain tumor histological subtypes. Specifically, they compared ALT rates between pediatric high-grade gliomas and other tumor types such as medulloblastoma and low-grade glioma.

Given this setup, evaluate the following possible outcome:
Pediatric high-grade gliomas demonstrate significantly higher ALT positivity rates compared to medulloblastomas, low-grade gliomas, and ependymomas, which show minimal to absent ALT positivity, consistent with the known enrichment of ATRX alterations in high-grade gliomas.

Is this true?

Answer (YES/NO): YES